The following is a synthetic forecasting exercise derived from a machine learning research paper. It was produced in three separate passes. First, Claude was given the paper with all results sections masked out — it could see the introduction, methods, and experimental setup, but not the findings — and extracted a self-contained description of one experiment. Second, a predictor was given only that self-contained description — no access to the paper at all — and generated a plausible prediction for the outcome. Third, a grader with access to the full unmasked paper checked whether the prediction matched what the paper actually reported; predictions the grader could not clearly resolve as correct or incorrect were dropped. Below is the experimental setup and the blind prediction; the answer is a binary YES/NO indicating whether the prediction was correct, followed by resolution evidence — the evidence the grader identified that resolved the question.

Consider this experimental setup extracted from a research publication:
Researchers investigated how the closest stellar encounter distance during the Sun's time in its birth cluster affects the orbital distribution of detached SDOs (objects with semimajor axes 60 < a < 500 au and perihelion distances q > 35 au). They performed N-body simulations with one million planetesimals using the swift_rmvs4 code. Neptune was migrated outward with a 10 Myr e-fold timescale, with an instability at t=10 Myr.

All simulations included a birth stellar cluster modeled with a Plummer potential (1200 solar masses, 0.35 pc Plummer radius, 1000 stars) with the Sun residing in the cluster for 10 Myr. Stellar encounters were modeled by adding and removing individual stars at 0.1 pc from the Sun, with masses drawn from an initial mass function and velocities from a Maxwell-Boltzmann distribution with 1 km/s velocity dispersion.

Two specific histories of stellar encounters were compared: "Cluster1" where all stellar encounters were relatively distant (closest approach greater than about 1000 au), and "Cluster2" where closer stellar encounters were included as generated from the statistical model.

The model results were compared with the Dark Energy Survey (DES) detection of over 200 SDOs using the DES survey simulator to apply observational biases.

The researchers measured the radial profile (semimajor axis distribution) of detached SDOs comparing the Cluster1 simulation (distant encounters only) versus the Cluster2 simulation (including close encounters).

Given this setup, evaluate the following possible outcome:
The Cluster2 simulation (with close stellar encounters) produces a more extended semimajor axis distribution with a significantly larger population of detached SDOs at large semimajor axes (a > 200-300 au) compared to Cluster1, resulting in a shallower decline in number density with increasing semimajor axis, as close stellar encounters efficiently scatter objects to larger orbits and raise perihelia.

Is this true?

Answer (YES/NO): YES